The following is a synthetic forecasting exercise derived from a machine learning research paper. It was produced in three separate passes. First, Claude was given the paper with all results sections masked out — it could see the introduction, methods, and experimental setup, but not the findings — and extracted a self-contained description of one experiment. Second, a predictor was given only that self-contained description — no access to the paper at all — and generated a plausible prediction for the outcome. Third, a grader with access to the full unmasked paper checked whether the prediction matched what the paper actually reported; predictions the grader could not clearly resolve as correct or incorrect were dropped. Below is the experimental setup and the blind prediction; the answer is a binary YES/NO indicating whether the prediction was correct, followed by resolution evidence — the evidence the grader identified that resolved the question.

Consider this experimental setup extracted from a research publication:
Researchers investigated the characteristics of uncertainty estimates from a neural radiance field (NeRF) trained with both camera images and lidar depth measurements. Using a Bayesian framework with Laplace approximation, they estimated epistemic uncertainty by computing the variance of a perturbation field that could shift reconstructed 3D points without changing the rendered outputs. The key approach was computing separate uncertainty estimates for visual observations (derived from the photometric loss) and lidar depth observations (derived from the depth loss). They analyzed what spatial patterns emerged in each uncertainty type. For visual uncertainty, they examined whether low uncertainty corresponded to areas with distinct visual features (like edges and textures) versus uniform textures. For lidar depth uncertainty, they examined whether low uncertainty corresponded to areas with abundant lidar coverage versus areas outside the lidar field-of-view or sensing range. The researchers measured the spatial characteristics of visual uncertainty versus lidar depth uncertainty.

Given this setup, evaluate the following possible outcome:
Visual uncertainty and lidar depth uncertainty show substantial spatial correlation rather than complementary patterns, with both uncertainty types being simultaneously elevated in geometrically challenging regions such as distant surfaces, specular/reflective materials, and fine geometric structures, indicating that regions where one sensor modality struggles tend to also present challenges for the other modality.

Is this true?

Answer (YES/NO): NO